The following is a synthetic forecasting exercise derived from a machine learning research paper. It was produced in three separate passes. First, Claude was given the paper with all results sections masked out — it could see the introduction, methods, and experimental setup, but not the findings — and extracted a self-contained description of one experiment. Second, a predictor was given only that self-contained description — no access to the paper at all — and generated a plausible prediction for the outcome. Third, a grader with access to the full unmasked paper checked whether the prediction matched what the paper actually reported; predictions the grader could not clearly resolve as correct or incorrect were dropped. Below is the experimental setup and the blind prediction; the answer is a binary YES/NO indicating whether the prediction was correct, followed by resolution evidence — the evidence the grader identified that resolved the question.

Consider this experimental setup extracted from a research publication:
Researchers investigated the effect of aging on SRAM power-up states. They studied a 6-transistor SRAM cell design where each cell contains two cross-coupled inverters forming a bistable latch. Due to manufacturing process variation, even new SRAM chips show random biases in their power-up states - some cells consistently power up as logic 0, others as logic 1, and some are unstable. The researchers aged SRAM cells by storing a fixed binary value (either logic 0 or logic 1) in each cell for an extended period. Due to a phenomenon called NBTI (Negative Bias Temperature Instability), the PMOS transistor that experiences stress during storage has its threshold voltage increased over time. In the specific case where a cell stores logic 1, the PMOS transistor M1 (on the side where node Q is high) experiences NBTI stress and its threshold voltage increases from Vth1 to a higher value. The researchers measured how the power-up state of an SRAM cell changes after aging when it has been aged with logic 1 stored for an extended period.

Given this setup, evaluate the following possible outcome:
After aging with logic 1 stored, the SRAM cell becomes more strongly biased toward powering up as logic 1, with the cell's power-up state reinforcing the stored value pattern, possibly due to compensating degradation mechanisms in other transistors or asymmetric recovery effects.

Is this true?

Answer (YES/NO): NO